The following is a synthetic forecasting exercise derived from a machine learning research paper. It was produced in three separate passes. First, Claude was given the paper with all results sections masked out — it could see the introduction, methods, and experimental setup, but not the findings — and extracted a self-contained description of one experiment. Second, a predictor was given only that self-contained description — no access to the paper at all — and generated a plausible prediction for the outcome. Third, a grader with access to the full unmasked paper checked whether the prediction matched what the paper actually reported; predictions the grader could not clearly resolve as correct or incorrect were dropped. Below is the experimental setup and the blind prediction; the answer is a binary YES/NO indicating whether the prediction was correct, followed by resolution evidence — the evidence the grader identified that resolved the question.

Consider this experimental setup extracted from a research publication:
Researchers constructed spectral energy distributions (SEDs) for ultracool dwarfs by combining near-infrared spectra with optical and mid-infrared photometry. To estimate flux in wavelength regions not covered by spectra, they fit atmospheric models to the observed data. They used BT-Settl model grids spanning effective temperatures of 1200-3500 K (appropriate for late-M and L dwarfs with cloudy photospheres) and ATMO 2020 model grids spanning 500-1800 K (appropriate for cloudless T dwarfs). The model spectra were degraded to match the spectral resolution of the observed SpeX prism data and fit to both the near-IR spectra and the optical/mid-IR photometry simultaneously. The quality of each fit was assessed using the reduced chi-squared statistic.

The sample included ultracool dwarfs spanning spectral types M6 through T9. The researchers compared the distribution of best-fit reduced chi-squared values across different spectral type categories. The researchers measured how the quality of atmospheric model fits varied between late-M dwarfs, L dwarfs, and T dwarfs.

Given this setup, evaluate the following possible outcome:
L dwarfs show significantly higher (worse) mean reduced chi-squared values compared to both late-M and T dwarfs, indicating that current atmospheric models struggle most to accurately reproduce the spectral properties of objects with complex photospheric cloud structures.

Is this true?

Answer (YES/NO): NO